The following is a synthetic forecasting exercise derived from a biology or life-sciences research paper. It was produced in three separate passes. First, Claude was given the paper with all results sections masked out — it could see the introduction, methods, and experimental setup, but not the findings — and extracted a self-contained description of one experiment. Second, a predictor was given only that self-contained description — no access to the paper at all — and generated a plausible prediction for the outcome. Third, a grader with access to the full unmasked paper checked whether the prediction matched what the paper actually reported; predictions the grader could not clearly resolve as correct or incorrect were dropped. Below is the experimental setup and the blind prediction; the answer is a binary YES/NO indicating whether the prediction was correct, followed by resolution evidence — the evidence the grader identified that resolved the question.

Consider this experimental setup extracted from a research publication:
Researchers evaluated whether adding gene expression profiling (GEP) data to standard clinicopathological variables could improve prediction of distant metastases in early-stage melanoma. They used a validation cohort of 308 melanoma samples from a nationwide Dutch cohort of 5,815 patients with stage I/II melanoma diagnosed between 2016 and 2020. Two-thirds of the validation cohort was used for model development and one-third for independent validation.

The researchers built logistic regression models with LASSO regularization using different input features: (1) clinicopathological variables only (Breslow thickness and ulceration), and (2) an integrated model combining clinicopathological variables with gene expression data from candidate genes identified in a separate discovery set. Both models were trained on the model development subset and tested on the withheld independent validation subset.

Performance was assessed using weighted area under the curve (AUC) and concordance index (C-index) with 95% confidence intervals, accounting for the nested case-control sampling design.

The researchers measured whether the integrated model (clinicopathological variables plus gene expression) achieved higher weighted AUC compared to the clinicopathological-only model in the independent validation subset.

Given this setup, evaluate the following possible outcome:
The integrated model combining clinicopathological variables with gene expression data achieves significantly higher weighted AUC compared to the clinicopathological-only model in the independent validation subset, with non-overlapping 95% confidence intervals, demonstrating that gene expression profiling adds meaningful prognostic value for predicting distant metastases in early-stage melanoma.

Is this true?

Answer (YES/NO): NO